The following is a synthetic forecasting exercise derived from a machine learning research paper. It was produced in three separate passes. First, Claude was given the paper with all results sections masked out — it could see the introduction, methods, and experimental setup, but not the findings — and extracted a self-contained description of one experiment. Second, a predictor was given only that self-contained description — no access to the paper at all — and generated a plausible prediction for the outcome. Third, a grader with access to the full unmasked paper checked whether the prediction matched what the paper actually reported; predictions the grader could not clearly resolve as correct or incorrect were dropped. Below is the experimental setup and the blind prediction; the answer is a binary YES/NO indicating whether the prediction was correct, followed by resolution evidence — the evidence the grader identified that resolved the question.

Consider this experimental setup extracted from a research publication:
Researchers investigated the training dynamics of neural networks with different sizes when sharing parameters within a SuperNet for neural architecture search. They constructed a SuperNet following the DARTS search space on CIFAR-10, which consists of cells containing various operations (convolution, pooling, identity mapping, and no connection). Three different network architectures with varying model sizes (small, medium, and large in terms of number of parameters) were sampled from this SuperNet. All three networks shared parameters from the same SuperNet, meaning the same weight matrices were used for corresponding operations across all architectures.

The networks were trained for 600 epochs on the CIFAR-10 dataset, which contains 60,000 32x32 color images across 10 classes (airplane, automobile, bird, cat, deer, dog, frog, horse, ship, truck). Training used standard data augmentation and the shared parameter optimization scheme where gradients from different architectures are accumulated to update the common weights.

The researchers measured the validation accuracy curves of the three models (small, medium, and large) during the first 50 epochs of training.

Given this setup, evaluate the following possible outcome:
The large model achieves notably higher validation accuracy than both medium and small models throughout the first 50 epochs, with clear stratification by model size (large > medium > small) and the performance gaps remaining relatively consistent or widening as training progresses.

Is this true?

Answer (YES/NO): NO